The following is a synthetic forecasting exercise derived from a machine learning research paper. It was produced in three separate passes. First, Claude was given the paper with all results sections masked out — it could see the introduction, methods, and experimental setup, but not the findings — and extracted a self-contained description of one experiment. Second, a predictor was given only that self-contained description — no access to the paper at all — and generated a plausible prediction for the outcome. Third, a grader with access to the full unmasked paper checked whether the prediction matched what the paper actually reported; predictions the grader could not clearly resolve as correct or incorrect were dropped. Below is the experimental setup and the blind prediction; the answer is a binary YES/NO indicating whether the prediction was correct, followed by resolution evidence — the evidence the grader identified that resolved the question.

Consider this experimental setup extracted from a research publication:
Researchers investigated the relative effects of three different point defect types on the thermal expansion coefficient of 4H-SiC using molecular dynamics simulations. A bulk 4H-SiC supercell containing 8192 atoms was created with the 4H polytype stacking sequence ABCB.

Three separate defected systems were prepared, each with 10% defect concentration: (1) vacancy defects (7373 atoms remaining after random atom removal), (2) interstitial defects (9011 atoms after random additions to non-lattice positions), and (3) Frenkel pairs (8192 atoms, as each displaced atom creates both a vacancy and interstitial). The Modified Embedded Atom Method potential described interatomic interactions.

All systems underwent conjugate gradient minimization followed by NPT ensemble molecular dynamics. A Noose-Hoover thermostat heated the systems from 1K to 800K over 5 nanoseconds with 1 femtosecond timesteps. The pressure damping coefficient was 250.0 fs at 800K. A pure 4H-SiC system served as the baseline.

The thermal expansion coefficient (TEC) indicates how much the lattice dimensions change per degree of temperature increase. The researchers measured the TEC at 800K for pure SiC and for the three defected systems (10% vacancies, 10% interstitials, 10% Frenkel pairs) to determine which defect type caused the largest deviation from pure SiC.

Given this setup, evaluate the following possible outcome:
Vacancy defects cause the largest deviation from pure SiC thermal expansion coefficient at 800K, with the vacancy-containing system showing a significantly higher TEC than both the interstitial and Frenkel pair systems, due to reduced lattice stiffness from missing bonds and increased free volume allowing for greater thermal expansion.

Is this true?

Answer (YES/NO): NO